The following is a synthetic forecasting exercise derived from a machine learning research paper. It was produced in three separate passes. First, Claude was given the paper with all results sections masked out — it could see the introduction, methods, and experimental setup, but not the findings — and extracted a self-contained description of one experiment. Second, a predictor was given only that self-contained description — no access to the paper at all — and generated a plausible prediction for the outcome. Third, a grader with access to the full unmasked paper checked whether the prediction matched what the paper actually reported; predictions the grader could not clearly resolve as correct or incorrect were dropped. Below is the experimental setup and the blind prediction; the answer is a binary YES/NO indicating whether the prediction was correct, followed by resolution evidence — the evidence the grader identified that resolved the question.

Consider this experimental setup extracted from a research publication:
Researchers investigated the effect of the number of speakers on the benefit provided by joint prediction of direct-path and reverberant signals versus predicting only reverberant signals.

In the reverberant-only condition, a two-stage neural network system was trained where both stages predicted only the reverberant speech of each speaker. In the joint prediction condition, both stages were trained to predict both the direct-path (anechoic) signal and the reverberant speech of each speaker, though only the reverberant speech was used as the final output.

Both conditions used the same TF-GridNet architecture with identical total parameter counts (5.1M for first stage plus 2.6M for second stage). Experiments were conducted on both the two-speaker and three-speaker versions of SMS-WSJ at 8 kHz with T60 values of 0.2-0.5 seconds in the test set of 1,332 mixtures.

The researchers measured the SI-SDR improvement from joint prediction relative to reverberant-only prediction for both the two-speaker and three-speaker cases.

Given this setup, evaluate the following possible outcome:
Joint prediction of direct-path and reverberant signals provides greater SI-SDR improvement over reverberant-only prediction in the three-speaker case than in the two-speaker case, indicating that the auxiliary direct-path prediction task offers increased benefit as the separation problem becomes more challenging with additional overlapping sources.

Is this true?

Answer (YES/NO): YES